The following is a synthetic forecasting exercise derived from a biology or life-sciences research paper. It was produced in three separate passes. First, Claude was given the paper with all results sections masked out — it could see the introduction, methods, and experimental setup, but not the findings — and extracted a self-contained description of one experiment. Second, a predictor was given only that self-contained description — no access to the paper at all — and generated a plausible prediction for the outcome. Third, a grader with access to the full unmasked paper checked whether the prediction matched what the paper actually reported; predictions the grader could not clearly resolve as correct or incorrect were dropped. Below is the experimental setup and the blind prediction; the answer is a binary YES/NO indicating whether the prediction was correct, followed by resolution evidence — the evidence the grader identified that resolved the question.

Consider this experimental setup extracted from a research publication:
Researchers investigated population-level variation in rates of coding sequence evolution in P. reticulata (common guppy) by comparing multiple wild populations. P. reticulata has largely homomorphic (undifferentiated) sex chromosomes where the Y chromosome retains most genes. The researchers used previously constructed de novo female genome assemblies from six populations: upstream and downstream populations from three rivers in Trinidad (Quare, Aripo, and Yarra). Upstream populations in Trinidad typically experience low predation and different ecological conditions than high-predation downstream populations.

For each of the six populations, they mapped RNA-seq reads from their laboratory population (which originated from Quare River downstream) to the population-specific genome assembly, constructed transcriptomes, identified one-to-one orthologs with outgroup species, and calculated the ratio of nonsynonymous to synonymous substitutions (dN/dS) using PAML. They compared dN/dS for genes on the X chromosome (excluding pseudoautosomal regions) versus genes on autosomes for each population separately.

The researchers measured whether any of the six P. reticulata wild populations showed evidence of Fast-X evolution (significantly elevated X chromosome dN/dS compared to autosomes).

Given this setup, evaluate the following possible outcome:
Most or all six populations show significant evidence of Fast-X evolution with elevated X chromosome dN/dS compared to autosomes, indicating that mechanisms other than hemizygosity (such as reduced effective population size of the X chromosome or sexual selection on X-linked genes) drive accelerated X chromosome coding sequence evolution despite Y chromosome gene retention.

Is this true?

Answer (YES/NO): NO